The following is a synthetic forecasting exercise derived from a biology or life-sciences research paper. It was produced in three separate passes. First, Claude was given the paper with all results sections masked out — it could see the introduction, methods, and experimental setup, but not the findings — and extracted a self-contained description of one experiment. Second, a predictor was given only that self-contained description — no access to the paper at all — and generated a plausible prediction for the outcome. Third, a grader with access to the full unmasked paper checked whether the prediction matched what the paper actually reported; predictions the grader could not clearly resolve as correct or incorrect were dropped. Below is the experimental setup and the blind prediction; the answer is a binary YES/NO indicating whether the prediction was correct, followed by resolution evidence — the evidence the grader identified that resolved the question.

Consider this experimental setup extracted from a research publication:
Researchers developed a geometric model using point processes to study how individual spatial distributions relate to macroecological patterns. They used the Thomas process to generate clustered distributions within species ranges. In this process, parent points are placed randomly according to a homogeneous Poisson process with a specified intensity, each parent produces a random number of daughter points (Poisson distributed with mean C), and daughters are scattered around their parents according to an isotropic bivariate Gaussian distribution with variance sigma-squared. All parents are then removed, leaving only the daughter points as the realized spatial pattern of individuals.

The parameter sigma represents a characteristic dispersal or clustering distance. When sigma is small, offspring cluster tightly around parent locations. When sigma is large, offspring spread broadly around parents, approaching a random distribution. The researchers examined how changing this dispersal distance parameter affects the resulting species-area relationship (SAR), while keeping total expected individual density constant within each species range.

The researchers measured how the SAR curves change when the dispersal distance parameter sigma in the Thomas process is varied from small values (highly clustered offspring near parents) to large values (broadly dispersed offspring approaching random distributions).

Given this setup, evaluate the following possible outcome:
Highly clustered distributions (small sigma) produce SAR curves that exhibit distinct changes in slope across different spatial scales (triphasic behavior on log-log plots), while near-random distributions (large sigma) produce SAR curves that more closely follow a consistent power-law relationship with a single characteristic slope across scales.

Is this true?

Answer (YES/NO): NO